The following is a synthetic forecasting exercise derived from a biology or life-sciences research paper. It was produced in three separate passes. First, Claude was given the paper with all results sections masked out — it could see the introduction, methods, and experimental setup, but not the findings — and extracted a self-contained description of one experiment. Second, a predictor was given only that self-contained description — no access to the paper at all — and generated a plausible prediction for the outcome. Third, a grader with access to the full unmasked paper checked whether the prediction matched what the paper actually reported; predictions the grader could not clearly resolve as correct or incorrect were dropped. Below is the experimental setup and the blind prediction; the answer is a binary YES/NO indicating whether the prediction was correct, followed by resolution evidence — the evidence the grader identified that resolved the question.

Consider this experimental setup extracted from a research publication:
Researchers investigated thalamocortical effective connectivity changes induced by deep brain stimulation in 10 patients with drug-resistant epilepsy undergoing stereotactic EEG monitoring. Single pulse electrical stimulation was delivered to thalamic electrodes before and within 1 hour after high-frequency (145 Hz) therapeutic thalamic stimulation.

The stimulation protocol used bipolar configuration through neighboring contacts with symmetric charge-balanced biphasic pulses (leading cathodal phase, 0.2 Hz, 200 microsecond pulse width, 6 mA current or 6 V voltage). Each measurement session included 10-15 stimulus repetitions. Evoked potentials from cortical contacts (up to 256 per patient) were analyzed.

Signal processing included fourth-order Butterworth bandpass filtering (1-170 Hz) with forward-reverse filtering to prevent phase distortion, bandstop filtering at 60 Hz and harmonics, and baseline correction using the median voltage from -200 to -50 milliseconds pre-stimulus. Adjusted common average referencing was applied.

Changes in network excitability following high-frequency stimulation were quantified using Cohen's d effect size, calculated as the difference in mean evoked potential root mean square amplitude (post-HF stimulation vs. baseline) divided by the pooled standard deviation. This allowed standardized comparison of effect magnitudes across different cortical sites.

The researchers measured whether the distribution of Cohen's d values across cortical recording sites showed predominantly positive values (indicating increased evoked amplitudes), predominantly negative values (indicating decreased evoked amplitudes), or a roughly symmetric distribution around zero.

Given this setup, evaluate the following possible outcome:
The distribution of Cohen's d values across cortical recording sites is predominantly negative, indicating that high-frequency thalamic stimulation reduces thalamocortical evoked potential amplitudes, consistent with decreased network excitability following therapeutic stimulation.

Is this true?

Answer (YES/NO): YES